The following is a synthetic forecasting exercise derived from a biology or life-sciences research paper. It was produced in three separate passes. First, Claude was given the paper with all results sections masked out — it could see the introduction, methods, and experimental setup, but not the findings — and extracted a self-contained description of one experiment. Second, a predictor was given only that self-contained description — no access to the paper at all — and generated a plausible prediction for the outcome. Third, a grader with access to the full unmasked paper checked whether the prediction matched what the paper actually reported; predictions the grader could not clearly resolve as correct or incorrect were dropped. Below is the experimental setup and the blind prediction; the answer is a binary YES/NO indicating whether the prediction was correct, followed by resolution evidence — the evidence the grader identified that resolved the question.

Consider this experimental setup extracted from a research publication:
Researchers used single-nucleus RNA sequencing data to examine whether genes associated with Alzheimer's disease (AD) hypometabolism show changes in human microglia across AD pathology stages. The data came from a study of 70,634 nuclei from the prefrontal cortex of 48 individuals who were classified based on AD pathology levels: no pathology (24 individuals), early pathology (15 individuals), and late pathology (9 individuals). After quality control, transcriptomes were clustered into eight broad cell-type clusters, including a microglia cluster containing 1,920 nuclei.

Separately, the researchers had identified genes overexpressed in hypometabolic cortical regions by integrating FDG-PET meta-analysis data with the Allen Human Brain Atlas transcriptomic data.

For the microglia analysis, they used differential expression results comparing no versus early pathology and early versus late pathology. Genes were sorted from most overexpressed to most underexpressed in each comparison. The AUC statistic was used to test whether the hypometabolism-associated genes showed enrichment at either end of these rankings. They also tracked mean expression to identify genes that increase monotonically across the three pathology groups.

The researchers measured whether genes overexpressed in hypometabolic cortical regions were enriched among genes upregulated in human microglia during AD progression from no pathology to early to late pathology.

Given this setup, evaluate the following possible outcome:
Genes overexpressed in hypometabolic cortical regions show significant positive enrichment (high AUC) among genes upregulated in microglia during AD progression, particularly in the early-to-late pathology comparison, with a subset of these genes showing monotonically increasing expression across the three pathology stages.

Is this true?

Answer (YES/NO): NO